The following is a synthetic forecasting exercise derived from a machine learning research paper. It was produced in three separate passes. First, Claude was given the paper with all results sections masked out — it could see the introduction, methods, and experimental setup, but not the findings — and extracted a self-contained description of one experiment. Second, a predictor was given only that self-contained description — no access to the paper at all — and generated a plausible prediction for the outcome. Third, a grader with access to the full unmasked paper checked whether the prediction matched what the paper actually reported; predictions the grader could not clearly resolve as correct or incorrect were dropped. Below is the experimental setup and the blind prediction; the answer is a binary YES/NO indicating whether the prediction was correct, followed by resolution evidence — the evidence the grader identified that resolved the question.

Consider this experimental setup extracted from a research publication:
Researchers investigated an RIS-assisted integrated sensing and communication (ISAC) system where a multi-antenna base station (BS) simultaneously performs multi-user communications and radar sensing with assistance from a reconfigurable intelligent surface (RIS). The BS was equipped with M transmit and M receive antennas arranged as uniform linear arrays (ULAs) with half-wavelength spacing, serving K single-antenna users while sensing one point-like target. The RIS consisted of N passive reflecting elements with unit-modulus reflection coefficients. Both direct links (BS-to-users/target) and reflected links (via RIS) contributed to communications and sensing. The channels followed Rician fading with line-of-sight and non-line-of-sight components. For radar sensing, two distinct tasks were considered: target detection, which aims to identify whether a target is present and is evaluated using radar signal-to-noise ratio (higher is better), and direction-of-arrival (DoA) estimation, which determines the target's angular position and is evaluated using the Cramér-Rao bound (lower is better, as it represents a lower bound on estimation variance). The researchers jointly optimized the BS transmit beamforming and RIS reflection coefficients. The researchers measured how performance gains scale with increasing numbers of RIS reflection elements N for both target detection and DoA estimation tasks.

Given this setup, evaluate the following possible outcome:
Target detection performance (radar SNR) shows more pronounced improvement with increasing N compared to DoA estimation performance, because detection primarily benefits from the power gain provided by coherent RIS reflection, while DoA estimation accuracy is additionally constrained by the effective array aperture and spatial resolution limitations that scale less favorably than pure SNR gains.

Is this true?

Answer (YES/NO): NO